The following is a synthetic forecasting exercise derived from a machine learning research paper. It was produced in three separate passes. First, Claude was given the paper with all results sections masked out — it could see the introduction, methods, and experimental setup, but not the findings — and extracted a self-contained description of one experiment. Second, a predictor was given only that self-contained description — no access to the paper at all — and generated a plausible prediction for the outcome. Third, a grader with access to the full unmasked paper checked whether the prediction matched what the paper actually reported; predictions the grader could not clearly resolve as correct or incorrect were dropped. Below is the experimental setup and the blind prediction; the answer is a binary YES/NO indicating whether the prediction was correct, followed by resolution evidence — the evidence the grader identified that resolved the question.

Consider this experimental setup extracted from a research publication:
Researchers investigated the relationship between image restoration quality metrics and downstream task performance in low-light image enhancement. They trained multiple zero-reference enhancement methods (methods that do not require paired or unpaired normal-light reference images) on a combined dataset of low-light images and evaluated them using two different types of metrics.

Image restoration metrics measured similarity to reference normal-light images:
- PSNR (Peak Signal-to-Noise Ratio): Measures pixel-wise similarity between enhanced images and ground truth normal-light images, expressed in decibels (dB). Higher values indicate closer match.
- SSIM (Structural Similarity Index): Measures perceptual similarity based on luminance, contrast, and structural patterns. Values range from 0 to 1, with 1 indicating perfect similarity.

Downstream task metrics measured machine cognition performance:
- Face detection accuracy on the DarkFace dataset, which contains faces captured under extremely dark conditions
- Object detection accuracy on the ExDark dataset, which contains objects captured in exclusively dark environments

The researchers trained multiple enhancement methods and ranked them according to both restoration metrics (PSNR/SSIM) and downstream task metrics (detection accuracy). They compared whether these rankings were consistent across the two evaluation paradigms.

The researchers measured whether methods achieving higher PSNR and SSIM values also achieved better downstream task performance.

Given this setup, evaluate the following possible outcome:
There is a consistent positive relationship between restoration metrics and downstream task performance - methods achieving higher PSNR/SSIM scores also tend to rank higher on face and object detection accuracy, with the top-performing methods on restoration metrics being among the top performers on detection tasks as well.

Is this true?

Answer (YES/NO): NO